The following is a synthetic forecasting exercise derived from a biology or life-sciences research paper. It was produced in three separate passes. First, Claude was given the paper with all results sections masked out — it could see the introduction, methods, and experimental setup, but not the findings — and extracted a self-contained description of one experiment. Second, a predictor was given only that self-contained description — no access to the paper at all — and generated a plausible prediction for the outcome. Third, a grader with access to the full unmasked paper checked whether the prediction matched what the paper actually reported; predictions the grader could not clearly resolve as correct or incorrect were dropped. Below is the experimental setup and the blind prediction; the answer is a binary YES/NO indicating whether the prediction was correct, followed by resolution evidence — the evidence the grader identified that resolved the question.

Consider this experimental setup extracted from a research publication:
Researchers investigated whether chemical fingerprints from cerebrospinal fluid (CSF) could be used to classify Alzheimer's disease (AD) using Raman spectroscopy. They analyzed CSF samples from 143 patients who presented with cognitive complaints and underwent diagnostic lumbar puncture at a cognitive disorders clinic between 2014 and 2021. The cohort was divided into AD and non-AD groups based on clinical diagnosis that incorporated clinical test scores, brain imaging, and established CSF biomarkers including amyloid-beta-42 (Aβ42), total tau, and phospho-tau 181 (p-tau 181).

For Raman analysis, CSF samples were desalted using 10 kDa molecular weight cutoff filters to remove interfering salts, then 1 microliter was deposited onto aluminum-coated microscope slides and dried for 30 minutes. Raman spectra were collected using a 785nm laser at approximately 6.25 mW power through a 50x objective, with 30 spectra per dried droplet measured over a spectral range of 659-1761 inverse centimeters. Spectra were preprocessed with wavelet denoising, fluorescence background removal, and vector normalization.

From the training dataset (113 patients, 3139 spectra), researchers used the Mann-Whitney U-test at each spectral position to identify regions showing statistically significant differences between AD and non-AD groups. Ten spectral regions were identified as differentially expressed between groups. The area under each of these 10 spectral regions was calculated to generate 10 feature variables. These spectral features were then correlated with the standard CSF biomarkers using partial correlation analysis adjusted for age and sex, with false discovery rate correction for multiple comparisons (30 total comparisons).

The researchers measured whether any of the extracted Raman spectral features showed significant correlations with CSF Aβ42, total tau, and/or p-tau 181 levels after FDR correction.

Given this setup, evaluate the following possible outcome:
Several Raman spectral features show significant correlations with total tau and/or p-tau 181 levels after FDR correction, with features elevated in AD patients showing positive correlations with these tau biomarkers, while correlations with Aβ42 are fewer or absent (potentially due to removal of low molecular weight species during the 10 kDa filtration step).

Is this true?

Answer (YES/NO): NO